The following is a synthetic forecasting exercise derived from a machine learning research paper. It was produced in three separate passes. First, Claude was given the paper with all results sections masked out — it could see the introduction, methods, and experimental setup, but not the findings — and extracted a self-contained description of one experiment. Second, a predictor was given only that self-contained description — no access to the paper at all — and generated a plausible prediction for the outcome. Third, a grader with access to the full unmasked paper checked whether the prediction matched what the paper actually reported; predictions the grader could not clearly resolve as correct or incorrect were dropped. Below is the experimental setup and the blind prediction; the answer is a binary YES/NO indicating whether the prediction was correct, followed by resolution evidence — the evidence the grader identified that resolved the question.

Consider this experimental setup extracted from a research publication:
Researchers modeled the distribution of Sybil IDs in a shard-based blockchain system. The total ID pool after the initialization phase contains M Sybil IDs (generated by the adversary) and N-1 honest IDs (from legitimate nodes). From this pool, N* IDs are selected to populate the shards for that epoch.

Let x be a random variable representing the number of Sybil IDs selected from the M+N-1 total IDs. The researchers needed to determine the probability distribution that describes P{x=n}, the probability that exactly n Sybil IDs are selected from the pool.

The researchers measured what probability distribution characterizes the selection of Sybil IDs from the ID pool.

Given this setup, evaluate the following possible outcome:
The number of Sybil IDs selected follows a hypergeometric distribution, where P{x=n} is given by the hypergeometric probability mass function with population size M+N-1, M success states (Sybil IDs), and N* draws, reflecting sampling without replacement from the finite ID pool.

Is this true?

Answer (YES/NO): YES